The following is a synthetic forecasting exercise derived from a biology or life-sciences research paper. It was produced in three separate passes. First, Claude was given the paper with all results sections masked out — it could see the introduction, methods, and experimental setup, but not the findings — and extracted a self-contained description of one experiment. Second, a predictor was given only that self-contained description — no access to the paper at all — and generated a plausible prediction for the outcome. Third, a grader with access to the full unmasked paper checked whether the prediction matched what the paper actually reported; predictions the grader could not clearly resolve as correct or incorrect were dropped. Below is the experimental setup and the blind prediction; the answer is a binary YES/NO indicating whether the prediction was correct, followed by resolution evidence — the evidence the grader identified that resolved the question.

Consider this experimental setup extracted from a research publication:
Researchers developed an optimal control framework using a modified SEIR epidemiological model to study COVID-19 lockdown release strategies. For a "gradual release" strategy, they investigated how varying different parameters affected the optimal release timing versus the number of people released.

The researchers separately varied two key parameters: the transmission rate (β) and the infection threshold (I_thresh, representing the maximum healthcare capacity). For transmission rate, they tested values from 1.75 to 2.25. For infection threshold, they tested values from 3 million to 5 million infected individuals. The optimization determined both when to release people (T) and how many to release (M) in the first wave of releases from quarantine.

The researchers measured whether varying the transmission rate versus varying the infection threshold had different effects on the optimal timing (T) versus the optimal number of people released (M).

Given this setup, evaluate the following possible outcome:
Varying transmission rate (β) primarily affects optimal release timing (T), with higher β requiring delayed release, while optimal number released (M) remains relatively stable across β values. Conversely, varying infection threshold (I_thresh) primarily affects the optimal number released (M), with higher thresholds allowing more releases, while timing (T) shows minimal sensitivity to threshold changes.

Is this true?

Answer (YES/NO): YES